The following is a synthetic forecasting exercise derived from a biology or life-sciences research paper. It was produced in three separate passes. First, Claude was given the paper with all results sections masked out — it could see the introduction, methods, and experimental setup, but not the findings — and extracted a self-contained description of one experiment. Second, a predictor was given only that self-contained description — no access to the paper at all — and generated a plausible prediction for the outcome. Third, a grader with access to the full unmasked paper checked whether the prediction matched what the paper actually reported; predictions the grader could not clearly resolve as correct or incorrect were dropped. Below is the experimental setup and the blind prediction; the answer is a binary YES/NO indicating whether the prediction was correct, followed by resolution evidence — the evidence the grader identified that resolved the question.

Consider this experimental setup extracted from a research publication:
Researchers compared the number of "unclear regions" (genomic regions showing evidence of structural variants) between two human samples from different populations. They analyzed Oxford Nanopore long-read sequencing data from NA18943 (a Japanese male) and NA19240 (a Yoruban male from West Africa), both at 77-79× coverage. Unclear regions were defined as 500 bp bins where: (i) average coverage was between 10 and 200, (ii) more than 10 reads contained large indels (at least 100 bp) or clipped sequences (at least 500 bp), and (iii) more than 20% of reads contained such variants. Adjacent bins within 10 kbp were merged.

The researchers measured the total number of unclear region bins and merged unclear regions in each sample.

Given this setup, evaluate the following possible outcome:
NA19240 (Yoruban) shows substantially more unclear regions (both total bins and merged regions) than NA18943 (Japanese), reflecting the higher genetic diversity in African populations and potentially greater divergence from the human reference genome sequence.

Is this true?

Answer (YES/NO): NO